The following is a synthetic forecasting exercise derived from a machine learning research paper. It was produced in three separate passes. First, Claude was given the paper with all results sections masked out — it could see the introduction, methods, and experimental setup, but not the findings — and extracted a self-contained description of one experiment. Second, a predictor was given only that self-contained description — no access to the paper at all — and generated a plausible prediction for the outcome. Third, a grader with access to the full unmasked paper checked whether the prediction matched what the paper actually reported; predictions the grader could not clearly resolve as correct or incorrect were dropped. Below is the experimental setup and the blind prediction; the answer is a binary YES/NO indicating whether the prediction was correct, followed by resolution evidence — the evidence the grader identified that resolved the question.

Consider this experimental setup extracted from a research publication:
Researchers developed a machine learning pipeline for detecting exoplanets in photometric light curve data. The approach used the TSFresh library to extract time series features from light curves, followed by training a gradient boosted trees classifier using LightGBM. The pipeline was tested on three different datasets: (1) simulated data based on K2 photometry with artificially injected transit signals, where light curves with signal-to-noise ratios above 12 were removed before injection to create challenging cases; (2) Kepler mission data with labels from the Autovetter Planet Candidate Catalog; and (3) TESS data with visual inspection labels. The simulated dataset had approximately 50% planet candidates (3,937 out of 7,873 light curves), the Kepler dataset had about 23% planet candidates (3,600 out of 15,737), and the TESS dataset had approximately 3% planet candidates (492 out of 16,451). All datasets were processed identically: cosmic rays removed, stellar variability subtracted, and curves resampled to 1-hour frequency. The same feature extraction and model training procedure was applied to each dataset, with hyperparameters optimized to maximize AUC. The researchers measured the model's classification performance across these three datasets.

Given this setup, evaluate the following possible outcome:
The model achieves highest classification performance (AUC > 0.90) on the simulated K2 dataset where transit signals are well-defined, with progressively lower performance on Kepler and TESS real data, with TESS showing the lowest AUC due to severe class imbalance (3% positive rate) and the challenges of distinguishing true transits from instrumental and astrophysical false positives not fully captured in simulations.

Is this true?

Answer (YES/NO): NO